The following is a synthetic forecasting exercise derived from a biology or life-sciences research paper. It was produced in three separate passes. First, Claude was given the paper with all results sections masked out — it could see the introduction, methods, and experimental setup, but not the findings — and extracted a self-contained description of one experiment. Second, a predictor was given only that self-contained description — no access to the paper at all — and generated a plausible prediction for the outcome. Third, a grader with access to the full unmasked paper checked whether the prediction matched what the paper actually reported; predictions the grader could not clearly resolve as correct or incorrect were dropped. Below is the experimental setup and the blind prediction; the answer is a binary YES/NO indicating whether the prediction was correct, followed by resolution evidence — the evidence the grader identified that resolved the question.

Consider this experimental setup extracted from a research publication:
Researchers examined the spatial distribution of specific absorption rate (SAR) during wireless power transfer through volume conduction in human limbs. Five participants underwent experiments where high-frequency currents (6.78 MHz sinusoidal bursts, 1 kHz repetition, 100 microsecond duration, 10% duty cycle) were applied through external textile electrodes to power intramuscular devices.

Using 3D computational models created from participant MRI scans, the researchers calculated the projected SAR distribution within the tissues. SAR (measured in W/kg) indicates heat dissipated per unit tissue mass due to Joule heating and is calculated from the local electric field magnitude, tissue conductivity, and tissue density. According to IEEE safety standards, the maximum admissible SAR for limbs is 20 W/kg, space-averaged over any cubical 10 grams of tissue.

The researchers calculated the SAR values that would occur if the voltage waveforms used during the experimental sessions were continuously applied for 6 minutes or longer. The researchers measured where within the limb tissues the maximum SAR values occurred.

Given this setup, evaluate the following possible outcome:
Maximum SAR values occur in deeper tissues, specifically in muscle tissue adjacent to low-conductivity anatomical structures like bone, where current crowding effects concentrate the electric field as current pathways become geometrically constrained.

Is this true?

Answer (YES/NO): NO